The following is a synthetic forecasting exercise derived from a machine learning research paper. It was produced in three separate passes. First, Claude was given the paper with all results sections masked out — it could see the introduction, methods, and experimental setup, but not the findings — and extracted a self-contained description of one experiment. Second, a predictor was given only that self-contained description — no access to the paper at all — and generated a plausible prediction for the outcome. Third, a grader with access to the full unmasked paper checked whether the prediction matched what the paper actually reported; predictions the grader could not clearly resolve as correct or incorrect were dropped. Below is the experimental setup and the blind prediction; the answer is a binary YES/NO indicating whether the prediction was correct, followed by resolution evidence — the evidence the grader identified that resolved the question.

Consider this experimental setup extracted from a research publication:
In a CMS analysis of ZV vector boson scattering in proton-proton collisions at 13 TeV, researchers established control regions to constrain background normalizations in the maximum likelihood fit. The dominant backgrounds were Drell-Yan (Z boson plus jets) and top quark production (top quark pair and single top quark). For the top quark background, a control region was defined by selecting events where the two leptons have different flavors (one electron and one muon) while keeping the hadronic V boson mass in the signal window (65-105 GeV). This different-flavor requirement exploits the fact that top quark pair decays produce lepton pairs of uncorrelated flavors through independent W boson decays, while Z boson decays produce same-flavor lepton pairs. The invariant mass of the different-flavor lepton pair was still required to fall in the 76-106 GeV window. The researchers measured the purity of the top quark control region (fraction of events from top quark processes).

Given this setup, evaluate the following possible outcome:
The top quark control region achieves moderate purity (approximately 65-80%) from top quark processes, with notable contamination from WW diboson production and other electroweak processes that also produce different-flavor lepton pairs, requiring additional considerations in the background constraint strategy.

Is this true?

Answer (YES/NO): NO